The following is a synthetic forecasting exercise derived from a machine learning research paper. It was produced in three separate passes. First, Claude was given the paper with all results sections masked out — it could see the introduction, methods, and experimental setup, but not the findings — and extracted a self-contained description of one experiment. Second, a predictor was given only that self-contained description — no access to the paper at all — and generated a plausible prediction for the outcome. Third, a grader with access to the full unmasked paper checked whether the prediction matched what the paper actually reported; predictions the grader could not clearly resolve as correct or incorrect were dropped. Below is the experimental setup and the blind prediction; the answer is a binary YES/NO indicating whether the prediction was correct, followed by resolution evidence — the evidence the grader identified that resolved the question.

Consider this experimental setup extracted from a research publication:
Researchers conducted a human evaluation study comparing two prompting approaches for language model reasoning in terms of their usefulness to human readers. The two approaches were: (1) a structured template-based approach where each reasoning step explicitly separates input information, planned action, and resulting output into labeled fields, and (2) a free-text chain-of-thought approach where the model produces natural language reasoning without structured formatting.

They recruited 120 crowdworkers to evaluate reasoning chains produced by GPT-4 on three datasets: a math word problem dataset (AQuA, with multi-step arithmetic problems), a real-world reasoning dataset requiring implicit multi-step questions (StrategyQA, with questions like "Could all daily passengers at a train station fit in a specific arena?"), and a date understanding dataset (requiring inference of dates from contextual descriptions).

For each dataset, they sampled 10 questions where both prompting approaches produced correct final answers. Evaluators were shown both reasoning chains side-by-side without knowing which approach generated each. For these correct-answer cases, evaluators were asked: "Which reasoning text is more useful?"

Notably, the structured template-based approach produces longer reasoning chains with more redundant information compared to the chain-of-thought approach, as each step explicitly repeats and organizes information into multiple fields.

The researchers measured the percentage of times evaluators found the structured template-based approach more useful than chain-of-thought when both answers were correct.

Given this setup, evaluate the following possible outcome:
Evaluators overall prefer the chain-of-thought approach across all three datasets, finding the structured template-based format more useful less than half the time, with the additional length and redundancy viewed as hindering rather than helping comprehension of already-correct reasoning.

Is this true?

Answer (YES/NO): YES